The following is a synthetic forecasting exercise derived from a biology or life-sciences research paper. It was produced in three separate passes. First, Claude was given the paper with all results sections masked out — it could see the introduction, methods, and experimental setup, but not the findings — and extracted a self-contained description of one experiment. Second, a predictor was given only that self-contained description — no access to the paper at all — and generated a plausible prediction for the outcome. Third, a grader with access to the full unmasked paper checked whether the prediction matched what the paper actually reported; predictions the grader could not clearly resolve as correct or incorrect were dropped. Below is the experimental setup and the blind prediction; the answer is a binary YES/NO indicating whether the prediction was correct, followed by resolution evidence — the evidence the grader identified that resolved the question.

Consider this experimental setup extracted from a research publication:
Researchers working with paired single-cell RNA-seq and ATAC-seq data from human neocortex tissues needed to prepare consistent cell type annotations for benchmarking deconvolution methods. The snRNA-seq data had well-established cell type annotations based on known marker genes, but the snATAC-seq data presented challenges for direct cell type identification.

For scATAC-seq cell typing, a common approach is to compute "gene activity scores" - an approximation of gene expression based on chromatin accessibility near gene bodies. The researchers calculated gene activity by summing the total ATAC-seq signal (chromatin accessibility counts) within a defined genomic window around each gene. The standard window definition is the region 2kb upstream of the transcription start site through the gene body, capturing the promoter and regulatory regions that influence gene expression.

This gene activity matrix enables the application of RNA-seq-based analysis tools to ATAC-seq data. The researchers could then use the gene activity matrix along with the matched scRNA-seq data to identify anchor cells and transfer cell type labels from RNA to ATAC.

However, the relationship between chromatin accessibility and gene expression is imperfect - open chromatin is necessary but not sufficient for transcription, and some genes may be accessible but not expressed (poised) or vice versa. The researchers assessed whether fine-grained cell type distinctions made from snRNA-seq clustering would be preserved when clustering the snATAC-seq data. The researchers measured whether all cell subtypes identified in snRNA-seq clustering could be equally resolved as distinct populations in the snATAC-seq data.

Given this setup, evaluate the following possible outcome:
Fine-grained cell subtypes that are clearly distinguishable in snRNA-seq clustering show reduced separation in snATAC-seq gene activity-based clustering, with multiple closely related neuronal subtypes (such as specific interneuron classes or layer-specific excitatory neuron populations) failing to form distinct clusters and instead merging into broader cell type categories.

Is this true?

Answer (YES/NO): YES